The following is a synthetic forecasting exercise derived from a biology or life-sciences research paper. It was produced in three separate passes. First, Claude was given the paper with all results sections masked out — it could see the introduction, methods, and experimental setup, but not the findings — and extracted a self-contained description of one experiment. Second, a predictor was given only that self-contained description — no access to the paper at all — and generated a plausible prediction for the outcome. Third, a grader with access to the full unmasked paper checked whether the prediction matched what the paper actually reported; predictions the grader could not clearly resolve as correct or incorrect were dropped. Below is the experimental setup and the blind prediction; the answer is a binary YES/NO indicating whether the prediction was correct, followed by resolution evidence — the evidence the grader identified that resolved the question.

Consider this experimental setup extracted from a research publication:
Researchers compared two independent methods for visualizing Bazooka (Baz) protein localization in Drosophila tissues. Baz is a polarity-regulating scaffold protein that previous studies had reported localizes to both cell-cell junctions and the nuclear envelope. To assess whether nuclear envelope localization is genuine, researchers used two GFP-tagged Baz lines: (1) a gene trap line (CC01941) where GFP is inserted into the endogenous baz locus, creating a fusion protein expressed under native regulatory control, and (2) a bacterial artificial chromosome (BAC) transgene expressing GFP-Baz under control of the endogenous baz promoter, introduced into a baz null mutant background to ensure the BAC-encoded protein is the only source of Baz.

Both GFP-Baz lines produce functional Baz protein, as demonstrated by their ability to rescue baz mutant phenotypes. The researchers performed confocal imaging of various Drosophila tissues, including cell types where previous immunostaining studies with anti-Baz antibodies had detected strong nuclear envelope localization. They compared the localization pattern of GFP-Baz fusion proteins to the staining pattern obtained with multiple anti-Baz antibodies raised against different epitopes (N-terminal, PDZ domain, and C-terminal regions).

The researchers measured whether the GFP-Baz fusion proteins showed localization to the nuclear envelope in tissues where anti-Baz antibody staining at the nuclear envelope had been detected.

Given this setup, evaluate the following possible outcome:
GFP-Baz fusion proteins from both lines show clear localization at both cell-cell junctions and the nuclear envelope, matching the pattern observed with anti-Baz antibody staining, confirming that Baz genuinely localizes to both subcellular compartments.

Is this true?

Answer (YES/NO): NO